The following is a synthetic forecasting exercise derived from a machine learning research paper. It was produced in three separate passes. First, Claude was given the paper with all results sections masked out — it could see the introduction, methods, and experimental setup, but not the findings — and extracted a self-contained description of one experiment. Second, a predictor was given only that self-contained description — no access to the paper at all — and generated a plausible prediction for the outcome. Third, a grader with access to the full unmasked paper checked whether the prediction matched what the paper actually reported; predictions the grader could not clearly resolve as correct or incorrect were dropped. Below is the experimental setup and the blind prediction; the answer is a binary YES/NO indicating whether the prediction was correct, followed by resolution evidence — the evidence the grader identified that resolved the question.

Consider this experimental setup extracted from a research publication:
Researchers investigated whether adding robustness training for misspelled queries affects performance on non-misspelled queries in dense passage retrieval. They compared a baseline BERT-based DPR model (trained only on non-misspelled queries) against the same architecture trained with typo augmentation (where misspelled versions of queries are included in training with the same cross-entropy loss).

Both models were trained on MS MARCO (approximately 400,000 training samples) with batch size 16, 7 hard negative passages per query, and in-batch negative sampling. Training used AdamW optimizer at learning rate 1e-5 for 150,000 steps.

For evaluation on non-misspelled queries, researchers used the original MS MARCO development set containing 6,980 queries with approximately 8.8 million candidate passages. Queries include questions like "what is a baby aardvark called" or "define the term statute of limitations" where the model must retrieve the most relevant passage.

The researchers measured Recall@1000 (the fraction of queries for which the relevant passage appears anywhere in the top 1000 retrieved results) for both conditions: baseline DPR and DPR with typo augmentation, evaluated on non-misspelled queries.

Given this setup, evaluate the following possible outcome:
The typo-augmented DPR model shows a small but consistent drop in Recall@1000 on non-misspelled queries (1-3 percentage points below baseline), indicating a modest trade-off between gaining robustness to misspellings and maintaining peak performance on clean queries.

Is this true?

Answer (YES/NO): NO